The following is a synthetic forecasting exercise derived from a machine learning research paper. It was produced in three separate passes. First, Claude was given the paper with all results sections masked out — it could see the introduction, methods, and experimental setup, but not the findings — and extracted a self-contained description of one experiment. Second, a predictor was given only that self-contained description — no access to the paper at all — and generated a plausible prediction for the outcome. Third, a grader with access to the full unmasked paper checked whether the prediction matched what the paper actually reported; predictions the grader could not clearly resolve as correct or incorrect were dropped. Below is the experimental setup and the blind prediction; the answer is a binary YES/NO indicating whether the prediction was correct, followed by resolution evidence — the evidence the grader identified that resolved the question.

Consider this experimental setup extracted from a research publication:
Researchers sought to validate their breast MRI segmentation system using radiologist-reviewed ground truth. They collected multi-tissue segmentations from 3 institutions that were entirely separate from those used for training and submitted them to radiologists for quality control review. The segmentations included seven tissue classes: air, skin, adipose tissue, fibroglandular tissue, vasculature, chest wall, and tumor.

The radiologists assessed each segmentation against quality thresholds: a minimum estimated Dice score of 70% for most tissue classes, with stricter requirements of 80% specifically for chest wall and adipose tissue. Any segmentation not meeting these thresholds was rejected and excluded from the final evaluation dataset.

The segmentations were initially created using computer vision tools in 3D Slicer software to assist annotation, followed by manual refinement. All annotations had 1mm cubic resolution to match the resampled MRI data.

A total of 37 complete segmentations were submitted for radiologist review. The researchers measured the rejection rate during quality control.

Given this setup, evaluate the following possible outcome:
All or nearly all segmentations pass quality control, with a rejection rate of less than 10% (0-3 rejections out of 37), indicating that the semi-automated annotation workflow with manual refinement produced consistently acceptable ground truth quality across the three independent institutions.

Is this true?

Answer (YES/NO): NO